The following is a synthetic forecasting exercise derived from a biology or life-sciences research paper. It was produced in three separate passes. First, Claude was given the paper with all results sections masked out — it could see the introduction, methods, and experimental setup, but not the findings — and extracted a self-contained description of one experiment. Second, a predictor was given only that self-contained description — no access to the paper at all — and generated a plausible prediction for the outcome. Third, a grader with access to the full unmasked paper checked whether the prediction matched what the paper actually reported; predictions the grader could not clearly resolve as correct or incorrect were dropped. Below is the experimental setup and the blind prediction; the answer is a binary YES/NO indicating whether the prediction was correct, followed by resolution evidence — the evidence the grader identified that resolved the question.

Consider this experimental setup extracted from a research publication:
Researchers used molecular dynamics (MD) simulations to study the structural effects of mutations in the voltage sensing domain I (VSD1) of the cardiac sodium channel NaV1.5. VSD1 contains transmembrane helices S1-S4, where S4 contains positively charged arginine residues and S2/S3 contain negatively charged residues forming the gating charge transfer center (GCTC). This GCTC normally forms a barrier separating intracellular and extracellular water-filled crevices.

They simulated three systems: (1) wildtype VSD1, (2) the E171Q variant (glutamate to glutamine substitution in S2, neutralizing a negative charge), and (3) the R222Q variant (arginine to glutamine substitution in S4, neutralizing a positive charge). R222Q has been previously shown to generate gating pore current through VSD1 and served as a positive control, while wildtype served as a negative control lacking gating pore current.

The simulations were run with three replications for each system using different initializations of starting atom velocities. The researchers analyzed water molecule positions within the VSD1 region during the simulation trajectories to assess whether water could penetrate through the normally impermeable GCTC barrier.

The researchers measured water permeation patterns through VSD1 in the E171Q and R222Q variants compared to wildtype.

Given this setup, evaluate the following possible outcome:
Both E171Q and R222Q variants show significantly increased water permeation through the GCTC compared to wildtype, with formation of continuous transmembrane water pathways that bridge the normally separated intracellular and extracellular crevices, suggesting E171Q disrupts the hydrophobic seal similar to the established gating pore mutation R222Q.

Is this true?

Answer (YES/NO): YES